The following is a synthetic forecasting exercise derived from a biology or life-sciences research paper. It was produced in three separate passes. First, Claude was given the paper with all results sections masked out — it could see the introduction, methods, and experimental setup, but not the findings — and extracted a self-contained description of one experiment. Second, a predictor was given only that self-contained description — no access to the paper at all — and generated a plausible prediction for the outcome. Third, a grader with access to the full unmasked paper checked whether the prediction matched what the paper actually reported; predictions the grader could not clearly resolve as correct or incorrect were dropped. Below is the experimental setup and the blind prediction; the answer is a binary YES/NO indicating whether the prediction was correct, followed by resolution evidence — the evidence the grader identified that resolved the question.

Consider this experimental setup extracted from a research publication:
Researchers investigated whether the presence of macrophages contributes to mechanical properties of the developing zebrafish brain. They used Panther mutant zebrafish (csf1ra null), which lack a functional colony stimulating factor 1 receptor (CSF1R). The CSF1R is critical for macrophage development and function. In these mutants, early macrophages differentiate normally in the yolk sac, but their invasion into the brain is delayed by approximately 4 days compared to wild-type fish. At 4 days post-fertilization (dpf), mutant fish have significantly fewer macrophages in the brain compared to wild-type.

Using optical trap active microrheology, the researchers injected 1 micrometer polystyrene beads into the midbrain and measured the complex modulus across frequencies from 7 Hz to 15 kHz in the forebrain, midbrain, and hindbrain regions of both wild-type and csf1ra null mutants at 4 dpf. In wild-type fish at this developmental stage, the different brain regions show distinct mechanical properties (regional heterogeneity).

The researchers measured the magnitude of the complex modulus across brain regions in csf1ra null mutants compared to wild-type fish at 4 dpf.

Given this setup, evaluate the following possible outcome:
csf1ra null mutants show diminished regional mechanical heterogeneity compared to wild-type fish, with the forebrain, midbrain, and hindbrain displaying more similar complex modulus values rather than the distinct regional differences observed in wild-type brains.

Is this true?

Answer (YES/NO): YES